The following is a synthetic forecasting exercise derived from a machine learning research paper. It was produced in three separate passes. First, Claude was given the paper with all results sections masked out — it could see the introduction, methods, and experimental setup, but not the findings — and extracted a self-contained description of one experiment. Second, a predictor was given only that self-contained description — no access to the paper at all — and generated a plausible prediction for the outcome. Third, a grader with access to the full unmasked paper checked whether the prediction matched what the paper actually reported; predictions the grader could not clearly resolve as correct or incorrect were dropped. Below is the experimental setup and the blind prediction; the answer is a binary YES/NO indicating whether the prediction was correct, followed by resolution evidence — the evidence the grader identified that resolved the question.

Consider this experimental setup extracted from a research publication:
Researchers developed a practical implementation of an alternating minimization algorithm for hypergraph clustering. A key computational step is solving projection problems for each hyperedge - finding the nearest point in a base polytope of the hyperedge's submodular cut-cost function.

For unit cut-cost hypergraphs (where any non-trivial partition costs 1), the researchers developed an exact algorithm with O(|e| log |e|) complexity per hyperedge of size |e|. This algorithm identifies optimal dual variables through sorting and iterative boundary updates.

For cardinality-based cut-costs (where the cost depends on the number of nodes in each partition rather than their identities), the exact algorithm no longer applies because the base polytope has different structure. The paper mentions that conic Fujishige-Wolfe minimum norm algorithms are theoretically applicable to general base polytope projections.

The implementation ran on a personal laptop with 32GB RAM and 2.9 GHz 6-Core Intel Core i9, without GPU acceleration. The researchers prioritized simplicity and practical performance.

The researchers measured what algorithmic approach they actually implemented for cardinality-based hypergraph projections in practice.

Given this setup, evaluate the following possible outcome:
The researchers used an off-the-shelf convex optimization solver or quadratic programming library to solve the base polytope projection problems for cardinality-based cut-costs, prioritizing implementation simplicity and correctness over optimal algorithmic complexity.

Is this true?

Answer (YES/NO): NO